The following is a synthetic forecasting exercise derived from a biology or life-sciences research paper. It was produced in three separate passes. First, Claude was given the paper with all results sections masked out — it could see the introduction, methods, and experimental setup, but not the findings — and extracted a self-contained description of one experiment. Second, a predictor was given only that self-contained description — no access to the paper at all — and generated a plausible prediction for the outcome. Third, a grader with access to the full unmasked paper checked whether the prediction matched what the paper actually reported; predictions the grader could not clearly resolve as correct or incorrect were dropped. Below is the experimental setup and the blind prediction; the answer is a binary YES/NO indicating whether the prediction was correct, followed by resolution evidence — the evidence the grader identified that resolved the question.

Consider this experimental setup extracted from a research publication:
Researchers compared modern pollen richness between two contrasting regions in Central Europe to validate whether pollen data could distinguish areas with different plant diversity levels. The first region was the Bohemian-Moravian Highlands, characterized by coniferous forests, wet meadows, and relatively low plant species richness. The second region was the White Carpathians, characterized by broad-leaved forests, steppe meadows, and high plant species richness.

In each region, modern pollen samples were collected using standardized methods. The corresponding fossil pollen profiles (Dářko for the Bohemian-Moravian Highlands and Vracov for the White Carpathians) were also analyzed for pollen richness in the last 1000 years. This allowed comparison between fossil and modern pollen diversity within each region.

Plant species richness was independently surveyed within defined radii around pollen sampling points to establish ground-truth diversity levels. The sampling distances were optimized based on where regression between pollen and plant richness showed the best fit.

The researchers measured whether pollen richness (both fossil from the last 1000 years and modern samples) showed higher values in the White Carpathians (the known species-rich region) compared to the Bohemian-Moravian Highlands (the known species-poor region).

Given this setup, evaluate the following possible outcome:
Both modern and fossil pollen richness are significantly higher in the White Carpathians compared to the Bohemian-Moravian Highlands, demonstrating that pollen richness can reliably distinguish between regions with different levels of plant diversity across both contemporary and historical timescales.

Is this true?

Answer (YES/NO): NO